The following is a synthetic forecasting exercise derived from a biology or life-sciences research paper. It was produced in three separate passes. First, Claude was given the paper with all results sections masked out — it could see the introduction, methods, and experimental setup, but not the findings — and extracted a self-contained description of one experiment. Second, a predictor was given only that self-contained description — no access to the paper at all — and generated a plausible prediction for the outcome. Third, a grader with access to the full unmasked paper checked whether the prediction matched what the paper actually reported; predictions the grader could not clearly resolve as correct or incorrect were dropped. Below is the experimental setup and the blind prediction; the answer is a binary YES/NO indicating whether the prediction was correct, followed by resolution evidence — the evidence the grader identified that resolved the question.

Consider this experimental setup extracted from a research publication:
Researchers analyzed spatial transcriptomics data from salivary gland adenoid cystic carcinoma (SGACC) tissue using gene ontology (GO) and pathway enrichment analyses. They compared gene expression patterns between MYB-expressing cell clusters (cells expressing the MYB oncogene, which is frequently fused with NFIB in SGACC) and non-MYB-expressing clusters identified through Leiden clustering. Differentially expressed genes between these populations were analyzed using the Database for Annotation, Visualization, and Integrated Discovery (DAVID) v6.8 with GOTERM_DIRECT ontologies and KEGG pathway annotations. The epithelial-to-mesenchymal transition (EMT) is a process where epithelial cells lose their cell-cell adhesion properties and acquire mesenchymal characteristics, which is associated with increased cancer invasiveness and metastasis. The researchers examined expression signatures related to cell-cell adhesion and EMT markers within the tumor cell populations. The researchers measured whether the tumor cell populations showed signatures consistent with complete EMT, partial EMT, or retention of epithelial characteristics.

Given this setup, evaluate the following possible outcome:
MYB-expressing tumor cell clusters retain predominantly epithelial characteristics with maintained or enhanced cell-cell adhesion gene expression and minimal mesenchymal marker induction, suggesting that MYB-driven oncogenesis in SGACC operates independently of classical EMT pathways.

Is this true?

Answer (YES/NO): NO